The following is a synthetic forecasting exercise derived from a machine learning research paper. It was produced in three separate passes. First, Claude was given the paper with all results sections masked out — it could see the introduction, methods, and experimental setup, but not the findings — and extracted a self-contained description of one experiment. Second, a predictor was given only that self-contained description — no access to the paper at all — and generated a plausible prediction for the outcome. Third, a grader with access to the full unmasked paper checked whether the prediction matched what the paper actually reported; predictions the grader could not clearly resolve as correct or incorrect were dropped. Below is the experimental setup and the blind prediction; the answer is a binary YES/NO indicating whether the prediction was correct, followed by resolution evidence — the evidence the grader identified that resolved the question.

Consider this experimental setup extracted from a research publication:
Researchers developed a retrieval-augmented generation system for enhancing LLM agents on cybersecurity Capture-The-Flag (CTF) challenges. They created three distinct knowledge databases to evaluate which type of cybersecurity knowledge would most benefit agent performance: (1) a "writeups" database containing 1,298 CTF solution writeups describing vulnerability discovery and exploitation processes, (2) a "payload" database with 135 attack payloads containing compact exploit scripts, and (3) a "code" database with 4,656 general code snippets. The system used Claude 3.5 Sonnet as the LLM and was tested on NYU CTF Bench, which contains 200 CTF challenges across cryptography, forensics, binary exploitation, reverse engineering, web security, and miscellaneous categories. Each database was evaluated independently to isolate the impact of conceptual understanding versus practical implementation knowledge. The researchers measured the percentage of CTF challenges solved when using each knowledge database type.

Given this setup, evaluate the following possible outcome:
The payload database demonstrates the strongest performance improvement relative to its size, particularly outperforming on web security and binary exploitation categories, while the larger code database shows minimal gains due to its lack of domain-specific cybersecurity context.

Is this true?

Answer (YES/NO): NO